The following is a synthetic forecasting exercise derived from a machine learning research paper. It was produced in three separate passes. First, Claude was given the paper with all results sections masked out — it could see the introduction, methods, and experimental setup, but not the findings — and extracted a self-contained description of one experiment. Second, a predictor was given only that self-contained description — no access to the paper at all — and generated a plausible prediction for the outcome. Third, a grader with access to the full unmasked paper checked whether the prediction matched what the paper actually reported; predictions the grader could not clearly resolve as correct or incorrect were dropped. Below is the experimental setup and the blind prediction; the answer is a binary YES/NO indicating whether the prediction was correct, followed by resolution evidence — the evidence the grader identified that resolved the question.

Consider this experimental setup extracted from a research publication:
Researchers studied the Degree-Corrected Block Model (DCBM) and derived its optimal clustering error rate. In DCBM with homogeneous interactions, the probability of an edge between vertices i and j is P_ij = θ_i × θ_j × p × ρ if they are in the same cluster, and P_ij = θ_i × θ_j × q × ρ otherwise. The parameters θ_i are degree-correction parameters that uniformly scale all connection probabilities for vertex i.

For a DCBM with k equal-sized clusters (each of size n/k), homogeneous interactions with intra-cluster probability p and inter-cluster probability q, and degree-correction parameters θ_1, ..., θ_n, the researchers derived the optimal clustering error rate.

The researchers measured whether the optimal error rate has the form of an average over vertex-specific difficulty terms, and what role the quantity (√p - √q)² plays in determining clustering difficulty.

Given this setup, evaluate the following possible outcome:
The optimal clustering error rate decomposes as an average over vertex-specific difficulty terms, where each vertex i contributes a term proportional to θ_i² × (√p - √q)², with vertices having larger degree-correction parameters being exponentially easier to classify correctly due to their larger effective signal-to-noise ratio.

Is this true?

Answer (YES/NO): NO